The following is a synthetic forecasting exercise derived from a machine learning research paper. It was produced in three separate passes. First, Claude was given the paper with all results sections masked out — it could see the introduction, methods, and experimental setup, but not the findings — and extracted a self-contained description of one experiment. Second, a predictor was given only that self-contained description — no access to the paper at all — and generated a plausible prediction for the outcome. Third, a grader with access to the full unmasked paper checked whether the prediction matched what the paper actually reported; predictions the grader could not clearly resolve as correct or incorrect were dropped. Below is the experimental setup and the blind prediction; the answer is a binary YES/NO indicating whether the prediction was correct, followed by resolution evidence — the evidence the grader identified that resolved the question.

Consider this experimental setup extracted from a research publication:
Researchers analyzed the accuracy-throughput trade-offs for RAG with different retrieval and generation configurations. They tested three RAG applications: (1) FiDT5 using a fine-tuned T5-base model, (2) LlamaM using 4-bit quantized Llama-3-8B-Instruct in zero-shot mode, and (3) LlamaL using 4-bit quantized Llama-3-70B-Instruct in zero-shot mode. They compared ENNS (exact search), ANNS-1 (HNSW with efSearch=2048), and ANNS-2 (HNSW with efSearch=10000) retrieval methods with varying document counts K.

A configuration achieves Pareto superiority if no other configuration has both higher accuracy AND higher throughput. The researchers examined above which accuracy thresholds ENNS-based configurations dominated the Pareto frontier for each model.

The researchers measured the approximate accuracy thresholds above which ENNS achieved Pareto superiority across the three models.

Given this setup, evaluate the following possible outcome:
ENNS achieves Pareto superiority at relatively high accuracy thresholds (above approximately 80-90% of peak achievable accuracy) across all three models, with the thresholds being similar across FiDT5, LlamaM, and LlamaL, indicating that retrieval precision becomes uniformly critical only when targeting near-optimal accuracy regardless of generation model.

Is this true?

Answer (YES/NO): NO